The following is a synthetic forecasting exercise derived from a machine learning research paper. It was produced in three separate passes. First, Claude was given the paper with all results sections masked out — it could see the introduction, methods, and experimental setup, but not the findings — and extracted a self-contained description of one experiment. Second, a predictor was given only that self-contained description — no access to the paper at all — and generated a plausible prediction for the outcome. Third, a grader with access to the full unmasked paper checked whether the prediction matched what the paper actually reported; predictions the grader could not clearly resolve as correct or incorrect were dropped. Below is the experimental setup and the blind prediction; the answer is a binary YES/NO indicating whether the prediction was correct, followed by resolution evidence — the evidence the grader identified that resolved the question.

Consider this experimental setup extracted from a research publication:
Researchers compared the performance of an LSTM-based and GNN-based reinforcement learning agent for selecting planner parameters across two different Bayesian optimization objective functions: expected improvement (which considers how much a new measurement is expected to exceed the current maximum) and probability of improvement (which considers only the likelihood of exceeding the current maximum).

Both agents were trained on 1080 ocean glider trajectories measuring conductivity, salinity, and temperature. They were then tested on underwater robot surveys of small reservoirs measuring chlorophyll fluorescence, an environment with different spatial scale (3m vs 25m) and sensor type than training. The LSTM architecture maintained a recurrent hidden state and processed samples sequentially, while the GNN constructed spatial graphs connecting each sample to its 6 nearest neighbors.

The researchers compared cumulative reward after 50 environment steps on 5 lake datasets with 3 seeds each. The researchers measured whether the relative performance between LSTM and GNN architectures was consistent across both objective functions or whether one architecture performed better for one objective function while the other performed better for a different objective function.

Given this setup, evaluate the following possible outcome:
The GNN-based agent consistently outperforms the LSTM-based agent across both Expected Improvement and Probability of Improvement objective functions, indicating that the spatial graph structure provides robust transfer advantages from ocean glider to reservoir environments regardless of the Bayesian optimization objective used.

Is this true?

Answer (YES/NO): NO